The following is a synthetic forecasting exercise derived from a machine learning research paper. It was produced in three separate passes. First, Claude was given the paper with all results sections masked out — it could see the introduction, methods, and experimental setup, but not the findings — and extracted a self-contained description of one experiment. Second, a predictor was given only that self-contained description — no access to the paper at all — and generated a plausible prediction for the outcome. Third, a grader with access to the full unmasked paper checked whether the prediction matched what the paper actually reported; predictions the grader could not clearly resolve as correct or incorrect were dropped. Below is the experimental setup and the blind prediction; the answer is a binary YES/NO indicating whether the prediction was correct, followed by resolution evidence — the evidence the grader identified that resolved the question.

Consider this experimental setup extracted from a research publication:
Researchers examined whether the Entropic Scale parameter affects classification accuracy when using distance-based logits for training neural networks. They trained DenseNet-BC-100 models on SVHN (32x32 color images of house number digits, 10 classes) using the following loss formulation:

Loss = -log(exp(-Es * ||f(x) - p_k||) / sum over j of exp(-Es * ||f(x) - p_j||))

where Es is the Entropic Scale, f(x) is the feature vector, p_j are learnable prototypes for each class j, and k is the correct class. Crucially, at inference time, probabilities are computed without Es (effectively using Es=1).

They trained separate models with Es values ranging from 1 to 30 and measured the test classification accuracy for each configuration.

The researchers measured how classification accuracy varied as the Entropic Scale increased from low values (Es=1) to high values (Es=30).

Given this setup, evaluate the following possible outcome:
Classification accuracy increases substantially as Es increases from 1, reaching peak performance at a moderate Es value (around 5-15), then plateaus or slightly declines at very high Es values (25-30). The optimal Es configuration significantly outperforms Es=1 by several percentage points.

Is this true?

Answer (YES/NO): NO